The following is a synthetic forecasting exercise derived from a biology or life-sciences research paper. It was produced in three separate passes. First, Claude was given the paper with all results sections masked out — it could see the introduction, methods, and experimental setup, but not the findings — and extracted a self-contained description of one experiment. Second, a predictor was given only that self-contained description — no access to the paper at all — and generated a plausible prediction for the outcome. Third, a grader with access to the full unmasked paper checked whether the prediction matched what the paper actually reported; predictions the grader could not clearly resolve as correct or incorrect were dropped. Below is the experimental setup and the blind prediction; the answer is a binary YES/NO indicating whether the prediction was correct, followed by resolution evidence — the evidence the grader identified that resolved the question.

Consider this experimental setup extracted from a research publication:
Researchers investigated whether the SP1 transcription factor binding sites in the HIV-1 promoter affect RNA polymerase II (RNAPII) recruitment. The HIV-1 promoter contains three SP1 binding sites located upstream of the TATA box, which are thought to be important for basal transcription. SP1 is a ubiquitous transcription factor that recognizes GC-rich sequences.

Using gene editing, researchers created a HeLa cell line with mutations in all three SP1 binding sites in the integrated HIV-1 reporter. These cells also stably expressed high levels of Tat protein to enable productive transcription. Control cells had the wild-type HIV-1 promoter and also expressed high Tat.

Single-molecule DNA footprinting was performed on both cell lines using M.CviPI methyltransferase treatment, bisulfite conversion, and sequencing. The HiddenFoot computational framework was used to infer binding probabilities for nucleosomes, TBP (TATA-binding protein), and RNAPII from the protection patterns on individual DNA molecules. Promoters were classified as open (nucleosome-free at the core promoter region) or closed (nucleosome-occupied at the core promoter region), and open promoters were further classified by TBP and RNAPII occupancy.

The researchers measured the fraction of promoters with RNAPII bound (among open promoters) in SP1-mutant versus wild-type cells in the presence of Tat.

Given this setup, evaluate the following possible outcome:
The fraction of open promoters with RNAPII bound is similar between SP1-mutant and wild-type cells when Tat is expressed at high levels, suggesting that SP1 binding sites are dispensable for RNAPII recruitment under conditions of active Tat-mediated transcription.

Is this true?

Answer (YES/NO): NO